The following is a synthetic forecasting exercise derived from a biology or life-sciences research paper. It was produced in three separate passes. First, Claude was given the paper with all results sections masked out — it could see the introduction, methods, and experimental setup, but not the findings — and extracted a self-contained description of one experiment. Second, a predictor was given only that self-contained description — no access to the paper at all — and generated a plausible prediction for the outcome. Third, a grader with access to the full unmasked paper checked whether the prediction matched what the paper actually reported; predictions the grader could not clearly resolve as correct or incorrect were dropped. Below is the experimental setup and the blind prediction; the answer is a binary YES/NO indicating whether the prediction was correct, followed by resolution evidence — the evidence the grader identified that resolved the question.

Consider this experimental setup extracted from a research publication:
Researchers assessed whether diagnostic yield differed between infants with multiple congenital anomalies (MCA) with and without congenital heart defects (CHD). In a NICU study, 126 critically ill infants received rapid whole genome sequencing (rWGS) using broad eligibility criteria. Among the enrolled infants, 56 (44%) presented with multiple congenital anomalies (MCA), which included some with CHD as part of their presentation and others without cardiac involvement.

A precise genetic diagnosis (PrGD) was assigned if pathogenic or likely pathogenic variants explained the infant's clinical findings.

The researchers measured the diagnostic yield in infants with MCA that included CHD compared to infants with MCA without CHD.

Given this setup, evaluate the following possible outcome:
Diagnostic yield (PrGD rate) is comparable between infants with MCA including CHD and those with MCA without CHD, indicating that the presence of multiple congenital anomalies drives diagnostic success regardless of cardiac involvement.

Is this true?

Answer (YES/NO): YES